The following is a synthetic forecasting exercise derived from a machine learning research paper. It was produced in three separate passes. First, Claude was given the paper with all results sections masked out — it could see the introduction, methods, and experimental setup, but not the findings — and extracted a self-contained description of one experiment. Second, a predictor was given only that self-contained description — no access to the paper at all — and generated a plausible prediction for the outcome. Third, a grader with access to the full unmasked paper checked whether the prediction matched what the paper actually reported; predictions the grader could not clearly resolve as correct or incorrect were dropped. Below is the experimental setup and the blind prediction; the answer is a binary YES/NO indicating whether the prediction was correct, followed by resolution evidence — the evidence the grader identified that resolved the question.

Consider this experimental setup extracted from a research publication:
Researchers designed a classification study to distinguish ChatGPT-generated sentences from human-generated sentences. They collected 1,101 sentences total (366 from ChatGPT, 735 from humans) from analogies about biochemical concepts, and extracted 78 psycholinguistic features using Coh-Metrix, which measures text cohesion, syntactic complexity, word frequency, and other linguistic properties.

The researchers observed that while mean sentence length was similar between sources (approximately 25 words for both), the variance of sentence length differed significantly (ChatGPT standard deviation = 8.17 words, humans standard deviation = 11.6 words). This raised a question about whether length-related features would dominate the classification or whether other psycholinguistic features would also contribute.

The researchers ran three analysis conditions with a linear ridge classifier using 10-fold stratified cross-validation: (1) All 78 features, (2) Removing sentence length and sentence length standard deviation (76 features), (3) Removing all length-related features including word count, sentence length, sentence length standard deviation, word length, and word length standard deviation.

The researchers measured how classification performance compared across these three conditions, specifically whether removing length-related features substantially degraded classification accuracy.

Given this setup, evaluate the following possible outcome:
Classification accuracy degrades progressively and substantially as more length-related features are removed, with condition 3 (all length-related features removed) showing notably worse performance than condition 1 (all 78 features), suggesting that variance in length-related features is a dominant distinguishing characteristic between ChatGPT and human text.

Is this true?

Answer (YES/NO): NO